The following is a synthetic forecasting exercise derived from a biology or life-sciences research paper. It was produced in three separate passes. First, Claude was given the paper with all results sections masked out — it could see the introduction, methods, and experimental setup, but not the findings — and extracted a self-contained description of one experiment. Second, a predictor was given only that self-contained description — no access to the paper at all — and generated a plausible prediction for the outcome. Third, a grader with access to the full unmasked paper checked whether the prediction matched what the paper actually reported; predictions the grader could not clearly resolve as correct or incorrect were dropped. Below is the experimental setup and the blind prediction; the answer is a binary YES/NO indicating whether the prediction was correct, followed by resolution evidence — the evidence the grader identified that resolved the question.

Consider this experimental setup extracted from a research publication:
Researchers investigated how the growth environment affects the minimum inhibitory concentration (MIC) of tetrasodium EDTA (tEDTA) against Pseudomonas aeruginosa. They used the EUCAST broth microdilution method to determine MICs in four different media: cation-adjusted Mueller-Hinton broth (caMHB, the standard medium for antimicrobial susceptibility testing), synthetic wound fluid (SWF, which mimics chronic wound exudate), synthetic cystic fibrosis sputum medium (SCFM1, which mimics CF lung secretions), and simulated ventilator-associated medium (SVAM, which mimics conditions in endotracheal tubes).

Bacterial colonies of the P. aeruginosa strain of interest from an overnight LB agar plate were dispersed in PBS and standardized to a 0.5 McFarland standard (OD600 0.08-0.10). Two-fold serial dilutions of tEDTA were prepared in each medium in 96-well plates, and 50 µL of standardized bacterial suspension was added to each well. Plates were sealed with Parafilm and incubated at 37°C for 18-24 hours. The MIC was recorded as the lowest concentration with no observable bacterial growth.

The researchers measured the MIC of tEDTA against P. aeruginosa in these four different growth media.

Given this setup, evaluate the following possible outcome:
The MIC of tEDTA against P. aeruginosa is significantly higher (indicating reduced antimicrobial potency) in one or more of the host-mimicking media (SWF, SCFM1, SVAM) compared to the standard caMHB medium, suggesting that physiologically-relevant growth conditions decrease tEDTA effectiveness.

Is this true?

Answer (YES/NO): YES